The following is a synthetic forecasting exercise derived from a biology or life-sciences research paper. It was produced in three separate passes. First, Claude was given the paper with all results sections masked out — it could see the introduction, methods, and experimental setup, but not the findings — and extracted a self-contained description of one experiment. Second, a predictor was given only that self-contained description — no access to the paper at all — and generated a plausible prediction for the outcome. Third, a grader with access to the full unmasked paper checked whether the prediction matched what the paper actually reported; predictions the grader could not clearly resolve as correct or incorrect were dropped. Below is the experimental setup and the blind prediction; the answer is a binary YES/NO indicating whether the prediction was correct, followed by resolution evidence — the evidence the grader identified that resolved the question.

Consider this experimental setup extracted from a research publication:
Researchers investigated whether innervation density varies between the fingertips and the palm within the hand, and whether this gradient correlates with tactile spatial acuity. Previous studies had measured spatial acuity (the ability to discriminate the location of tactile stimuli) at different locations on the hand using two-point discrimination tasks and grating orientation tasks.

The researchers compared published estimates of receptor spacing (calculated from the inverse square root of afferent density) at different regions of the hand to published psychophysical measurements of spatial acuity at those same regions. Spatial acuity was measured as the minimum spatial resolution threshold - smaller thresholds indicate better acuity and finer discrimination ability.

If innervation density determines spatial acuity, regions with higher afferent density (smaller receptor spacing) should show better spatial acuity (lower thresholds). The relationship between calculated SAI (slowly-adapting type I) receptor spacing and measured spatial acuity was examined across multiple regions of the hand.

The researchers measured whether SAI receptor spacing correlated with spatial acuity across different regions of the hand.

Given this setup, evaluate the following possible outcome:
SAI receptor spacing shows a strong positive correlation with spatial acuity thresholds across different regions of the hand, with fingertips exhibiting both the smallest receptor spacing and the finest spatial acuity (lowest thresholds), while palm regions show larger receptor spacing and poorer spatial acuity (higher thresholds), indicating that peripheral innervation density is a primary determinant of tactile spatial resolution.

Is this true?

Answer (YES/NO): YES